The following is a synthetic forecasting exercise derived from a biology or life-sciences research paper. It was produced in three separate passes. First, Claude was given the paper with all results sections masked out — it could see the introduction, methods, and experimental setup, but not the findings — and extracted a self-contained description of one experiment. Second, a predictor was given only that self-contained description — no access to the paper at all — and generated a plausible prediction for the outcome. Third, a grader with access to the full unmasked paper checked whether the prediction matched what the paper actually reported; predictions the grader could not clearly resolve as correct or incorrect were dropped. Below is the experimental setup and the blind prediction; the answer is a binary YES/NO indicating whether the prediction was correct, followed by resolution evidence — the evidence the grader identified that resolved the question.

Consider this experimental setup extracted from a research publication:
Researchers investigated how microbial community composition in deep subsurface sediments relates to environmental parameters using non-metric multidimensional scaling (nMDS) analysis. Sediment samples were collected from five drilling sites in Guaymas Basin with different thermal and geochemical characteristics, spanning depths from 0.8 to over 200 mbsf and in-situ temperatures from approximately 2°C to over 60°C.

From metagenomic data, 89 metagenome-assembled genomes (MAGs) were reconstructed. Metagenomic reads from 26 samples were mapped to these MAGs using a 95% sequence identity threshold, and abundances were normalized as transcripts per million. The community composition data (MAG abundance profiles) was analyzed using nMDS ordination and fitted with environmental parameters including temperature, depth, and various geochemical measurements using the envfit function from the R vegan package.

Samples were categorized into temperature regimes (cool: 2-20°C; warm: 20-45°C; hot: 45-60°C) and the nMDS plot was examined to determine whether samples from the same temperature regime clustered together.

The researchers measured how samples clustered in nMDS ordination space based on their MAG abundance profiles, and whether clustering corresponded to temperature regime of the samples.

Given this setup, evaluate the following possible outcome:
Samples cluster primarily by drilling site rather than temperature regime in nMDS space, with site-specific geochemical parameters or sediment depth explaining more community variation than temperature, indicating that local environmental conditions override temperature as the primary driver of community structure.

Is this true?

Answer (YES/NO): NO